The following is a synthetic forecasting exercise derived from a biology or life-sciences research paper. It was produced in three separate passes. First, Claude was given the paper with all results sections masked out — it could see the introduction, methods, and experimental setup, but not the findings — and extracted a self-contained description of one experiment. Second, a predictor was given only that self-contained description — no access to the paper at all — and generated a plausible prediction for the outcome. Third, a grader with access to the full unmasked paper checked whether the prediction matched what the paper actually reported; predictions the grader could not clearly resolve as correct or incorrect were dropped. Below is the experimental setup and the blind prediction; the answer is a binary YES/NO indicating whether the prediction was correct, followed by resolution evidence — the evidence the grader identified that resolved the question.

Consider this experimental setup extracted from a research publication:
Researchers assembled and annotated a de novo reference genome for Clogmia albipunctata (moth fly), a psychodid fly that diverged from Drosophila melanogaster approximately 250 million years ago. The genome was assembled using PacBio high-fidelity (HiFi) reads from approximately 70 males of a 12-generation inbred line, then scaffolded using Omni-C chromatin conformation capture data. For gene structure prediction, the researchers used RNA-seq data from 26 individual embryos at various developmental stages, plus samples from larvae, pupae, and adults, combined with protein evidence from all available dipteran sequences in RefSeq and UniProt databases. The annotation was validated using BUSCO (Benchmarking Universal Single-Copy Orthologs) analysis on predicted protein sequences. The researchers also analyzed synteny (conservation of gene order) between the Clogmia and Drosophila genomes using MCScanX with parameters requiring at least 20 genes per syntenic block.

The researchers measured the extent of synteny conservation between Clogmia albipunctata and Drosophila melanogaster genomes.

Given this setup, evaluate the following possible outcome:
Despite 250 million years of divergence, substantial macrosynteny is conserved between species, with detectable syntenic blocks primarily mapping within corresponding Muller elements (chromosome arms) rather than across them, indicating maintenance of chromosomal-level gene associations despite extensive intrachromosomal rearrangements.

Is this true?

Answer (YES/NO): NO